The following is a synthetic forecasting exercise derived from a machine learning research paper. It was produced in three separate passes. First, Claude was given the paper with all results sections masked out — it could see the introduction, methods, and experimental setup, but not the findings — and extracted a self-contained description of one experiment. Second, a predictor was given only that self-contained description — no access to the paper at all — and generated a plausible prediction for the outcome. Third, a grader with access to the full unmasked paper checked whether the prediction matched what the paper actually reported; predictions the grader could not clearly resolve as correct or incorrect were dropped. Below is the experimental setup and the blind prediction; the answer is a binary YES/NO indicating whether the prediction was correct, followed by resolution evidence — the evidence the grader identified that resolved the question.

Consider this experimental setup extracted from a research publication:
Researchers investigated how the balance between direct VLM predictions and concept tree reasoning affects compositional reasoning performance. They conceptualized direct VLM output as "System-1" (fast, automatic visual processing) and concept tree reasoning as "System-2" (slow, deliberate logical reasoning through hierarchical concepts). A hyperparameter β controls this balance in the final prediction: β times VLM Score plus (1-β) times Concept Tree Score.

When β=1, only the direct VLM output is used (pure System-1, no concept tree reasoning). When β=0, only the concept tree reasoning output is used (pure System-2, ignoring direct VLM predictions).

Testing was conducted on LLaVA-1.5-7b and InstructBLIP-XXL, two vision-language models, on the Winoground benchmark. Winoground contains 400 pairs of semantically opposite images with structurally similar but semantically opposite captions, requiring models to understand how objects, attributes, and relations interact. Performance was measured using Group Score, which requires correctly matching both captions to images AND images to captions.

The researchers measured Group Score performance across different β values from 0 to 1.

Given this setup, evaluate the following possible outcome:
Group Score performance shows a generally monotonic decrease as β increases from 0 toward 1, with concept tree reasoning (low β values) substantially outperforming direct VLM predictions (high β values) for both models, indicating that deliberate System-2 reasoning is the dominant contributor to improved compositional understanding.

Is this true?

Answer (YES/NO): NO